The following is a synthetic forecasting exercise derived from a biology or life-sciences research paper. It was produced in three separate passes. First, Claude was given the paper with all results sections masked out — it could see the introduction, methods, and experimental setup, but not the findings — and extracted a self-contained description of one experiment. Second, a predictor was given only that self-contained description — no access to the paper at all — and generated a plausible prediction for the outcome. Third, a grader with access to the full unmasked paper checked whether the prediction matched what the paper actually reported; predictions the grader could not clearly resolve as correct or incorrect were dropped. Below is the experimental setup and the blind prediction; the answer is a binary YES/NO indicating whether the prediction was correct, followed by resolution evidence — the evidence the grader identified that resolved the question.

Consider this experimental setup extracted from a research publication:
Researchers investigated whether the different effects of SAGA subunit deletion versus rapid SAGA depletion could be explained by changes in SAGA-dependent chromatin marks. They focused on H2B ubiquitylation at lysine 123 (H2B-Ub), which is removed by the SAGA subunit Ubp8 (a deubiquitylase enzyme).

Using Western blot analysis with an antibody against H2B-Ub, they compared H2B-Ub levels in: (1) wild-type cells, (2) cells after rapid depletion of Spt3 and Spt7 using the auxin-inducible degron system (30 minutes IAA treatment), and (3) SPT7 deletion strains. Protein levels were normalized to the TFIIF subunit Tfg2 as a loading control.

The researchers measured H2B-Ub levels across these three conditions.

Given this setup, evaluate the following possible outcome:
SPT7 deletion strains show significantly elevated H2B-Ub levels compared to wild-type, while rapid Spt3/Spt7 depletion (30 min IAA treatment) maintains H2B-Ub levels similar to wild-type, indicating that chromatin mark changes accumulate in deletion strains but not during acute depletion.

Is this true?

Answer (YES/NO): NO